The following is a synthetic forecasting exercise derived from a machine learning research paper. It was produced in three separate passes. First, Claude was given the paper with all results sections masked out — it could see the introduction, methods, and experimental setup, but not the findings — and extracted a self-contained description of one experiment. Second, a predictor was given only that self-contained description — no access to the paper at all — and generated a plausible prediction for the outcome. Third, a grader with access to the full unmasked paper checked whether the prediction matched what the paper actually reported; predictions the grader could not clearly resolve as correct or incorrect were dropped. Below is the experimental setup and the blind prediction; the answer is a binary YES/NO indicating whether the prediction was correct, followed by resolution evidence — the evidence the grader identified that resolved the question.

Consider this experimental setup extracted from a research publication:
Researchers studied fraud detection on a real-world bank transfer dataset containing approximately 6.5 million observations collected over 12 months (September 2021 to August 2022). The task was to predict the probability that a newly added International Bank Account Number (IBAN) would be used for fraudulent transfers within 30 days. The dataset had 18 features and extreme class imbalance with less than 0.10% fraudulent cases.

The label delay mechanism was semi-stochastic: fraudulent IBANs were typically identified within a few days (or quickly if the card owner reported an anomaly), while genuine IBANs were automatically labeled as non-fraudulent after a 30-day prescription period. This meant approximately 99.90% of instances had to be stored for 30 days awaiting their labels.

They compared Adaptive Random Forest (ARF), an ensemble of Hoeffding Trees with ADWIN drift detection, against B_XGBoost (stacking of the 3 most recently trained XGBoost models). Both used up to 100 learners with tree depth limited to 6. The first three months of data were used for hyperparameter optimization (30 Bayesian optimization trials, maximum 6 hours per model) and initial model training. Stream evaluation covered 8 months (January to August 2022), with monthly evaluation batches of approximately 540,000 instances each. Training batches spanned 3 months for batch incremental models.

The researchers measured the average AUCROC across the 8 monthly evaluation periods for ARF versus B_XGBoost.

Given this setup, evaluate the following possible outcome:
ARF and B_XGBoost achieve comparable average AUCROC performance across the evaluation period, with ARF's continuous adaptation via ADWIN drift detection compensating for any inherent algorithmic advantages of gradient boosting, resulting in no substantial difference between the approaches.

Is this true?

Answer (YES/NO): NO